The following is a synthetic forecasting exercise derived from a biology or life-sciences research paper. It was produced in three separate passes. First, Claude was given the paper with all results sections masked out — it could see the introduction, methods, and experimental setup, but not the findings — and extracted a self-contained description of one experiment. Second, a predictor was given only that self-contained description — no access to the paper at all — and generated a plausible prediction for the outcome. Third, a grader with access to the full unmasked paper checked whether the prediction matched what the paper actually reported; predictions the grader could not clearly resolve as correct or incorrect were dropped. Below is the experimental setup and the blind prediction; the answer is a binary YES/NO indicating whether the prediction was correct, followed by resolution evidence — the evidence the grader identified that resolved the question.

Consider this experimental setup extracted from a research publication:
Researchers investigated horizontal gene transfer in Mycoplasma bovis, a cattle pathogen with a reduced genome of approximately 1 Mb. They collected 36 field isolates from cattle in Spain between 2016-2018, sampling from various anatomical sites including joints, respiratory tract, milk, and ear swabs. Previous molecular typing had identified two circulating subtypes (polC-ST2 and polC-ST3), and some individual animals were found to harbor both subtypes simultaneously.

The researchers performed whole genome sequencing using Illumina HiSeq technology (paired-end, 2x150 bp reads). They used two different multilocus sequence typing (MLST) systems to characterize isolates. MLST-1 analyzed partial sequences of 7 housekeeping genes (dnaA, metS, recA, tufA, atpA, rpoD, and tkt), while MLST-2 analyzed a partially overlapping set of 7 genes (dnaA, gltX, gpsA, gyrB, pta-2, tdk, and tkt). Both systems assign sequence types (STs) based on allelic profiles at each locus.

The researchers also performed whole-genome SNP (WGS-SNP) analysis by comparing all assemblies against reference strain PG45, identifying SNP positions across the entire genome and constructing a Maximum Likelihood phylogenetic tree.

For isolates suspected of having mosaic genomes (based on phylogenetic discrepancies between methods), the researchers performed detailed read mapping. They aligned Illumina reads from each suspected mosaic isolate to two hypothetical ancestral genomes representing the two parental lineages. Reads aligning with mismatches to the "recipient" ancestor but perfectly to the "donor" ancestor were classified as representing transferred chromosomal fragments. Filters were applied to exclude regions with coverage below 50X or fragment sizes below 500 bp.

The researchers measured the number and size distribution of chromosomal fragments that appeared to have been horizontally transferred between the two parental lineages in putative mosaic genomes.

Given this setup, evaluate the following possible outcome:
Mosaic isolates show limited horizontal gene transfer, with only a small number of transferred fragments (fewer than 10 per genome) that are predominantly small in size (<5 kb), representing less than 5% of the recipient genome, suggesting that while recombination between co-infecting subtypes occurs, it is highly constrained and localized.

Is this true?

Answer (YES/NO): NO